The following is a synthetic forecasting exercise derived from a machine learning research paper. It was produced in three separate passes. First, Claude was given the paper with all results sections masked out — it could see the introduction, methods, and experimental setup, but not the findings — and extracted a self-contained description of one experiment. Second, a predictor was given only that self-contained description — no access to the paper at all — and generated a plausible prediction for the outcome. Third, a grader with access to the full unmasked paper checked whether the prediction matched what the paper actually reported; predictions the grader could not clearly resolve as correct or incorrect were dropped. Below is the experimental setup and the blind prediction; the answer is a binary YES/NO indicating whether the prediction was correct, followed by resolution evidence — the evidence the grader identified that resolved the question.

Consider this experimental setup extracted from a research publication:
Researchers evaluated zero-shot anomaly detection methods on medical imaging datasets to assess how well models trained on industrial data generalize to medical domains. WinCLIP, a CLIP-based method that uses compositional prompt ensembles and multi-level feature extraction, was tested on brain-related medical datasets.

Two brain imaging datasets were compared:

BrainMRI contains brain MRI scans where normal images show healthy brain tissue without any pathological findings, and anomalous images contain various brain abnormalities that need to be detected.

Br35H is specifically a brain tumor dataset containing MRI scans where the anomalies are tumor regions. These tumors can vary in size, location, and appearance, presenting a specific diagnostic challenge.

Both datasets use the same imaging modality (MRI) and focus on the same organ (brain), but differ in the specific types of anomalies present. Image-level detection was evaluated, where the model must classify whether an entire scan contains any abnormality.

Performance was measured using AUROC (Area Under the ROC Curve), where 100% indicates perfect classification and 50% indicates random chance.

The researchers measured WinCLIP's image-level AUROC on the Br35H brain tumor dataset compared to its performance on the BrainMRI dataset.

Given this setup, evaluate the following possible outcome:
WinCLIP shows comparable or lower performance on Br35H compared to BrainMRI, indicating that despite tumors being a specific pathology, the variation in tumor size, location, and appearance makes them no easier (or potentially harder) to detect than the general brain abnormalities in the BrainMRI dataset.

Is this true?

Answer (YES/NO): YES